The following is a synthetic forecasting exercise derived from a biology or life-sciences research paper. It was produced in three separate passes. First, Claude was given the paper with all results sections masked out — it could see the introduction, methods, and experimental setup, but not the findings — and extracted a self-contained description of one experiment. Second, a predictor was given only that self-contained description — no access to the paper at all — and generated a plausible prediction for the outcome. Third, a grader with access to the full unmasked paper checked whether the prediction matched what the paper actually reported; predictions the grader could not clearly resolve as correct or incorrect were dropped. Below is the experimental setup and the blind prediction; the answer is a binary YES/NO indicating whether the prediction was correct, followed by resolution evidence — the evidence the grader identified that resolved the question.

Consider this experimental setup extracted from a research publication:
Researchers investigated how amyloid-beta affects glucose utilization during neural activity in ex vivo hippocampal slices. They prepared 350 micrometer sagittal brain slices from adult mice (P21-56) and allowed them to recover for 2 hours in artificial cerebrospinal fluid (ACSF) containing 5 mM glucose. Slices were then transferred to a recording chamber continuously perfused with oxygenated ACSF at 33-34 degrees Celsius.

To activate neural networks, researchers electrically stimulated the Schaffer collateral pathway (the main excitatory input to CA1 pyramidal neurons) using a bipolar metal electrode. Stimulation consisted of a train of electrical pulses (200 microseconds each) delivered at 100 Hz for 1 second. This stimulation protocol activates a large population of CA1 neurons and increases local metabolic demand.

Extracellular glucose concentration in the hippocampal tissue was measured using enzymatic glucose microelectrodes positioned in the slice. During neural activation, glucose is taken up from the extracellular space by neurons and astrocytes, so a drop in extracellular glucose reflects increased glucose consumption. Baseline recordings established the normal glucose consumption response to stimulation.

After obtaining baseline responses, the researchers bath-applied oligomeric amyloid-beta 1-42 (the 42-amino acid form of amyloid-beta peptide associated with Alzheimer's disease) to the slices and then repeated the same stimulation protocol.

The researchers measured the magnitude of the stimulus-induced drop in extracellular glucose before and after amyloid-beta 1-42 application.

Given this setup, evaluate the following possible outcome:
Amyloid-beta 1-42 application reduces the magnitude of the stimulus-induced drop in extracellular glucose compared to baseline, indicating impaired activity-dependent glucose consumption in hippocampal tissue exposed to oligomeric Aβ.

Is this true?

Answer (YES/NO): YES